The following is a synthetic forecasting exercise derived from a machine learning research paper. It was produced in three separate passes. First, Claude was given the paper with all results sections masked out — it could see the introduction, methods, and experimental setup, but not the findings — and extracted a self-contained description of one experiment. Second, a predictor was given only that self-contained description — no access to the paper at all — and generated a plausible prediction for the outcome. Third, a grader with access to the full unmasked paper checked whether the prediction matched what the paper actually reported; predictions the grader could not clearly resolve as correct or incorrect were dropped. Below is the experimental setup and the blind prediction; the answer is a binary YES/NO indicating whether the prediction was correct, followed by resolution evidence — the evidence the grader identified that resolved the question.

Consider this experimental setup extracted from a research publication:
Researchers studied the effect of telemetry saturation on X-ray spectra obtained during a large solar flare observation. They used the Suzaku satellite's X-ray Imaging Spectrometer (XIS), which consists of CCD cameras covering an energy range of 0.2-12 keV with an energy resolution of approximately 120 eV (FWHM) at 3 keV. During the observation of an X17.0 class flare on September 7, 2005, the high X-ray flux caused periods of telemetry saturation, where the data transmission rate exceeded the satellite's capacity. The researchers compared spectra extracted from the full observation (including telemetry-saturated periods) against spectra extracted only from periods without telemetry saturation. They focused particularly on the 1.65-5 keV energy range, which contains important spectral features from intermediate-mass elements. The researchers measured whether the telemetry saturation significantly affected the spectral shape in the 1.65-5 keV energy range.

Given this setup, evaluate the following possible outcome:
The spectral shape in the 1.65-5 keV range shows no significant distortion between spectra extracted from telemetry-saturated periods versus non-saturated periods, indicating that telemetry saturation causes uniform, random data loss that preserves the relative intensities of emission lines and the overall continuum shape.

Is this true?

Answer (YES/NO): YES